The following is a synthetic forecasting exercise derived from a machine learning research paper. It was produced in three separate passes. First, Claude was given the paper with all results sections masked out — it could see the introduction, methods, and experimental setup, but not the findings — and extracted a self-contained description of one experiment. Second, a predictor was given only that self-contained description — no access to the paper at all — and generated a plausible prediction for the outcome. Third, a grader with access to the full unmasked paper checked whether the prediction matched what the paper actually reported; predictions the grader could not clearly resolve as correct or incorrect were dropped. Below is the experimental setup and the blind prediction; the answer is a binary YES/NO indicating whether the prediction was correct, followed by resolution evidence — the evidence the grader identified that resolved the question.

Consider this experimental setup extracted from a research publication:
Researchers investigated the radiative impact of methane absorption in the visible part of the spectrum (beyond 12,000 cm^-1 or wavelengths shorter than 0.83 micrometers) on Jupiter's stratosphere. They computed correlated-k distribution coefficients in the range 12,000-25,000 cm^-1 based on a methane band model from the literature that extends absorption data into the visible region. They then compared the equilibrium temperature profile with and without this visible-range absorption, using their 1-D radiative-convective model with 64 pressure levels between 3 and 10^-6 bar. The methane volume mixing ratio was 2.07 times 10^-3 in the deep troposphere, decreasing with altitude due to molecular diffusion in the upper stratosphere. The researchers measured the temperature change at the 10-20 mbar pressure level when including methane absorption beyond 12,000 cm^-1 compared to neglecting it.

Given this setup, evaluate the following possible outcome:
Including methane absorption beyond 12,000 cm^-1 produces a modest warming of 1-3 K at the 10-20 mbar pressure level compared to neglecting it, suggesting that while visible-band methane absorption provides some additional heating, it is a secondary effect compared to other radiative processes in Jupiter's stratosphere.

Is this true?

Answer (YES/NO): NO